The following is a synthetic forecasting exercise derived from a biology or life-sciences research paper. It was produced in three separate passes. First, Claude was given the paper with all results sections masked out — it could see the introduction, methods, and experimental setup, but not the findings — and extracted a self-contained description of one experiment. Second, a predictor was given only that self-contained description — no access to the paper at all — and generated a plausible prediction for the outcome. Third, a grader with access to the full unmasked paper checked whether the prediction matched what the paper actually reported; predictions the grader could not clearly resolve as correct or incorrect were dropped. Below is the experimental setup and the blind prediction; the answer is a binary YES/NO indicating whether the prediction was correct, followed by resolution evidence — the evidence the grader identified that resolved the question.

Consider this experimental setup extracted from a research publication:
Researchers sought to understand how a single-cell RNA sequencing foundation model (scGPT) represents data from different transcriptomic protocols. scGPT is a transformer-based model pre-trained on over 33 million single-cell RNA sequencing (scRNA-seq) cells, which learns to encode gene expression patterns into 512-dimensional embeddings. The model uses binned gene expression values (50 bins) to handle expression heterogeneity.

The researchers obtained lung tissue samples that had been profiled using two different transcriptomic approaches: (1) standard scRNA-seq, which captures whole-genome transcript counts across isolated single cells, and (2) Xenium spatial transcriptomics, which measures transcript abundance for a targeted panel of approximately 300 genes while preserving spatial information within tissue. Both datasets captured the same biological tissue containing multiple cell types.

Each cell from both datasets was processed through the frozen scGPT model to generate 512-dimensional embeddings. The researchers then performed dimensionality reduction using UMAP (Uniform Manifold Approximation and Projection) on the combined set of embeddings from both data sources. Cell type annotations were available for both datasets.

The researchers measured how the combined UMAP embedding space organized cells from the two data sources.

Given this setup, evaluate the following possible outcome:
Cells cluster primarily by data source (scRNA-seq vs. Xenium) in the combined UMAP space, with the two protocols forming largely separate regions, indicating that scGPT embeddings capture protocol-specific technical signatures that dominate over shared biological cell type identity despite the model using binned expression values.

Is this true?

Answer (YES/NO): YES